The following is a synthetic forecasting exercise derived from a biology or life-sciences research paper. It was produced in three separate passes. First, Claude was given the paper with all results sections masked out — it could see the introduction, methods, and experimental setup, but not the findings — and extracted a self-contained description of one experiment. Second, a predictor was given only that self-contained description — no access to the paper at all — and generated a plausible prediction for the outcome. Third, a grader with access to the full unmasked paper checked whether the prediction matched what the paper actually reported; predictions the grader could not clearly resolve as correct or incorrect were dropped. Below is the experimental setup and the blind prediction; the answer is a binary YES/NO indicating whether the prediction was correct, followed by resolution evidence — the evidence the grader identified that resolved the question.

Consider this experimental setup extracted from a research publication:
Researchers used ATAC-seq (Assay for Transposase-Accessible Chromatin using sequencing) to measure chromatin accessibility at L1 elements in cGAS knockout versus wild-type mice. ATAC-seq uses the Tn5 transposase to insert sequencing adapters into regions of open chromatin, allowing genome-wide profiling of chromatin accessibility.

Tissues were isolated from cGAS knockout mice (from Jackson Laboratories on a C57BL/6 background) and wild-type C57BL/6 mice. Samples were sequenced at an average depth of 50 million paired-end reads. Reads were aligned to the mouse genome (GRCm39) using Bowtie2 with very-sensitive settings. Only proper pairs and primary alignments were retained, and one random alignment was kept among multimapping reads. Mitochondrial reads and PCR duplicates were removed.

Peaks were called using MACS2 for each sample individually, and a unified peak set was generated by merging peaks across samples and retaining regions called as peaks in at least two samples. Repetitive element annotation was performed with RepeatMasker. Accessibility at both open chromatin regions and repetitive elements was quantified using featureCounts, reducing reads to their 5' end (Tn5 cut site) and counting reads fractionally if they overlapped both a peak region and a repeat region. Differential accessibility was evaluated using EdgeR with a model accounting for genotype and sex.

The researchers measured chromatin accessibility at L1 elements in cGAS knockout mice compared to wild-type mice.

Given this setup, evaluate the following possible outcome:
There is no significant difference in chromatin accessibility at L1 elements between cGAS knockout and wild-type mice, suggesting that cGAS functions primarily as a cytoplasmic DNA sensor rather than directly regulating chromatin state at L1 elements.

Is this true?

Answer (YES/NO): NO